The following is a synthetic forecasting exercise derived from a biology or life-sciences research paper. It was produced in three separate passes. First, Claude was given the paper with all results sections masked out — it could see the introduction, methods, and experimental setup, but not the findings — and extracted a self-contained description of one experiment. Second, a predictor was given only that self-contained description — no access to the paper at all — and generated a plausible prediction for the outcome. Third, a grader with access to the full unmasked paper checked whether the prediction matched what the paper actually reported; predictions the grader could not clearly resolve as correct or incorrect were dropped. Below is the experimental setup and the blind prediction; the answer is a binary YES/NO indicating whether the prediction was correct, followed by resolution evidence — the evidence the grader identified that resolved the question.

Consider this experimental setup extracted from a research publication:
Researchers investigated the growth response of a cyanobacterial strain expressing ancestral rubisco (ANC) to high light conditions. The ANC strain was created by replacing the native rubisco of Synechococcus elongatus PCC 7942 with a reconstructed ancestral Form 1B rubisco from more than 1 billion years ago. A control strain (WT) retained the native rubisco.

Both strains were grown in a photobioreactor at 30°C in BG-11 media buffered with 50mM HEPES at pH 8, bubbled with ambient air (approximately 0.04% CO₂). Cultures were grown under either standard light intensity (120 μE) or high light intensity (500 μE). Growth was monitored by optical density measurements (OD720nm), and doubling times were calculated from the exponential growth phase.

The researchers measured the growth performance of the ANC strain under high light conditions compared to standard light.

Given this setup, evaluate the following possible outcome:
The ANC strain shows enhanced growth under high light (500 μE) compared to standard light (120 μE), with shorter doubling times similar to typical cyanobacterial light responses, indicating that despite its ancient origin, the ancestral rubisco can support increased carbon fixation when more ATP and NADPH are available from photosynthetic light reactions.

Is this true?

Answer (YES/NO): NO